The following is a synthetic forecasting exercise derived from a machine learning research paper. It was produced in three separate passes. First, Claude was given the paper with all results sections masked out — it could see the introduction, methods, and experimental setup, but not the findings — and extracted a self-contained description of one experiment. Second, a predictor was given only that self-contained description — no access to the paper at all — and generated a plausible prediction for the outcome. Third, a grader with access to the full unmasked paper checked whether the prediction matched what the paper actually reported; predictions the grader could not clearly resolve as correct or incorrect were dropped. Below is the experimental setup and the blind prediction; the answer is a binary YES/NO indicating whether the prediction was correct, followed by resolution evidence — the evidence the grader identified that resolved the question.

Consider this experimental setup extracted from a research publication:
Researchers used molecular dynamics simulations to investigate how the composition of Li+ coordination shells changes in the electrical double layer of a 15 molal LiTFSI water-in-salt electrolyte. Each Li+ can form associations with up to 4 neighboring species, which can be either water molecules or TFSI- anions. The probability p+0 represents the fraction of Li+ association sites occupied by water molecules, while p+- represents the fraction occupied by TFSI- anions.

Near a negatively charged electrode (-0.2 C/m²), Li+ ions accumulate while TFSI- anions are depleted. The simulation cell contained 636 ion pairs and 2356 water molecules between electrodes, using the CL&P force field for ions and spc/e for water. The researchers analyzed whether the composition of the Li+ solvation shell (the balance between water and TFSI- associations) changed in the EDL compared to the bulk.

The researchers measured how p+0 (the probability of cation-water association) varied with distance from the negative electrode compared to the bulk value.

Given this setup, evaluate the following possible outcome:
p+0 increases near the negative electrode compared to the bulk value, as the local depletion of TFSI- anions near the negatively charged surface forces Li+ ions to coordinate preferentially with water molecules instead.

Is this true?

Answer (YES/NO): NO